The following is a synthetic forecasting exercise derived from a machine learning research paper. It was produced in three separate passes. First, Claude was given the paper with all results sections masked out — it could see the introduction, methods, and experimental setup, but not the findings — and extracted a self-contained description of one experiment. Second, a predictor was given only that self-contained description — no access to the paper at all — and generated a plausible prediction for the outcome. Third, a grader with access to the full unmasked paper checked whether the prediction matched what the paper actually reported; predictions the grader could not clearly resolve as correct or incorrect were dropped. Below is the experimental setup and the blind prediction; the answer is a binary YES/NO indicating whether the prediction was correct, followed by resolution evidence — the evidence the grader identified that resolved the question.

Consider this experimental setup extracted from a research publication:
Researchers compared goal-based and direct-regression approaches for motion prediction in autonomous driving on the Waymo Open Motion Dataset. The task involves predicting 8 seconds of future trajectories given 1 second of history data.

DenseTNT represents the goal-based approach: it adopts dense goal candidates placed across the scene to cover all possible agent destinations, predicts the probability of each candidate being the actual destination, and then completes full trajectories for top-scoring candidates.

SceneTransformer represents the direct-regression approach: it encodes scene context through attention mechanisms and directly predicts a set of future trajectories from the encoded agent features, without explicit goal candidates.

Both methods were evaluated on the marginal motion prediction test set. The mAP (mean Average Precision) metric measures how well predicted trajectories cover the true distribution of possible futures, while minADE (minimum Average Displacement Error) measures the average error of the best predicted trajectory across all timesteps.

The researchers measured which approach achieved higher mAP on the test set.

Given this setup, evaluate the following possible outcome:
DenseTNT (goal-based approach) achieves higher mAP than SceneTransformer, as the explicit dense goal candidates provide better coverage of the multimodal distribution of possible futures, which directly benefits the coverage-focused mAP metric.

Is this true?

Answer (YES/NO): YES